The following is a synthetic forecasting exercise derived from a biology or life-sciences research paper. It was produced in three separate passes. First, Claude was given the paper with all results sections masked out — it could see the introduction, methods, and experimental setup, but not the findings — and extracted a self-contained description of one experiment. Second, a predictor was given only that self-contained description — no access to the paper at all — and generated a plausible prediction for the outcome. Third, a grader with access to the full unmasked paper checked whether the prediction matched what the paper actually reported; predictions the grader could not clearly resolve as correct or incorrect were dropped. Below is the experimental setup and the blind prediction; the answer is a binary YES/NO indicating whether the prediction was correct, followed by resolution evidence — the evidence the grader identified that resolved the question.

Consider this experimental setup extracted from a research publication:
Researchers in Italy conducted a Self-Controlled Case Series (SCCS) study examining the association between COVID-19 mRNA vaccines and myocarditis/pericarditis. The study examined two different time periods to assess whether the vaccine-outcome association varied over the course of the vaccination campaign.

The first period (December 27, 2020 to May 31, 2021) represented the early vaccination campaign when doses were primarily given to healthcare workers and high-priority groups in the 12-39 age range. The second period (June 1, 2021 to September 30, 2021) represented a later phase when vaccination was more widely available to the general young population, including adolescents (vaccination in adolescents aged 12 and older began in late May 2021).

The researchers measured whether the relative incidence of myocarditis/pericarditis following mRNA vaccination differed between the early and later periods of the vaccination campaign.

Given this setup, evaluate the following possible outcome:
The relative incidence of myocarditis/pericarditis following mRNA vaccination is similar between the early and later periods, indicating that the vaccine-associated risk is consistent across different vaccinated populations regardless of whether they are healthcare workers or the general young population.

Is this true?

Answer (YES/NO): YES